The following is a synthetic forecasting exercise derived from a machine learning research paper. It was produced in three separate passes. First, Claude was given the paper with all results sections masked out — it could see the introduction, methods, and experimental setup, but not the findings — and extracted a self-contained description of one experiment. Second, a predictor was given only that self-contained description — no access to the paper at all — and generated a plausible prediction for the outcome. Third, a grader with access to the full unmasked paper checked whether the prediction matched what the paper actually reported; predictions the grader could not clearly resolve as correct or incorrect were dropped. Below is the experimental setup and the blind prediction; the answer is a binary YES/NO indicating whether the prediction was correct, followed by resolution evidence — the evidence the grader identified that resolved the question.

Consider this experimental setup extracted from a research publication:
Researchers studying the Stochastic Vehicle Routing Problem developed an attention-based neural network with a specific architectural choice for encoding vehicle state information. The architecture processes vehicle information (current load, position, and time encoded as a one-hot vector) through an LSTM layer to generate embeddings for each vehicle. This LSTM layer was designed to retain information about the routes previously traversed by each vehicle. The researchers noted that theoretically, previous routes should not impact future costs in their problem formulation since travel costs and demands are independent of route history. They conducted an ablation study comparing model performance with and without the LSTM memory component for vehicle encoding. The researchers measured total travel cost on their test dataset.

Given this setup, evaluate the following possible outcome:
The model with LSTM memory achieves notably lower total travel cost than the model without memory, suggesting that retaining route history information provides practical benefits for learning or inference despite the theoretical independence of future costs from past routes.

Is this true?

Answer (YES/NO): YES